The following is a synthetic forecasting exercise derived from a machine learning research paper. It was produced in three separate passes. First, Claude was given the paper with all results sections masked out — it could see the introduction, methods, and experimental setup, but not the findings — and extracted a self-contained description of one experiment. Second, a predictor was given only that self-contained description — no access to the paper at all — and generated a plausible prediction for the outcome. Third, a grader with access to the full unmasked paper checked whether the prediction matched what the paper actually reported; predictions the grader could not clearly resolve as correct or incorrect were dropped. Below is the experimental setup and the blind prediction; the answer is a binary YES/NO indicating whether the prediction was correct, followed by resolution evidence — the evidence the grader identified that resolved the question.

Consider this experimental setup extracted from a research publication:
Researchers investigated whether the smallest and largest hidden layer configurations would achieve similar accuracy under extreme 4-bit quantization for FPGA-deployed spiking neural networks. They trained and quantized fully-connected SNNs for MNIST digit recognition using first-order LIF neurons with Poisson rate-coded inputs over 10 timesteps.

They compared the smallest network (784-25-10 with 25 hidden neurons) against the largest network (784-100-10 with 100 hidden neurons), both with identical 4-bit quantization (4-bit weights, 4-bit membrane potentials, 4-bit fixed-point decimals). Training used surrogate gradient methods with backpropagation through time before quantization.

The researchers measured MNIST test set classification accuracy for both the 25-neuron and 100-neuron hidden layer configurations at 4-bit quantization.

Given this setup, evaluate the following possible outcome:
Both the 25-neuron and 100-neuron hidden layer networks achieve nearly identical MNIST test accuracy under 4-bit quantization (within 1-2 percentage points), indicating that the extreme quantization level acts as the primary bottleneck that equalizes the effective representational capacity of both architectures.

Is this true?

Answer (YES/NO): YES